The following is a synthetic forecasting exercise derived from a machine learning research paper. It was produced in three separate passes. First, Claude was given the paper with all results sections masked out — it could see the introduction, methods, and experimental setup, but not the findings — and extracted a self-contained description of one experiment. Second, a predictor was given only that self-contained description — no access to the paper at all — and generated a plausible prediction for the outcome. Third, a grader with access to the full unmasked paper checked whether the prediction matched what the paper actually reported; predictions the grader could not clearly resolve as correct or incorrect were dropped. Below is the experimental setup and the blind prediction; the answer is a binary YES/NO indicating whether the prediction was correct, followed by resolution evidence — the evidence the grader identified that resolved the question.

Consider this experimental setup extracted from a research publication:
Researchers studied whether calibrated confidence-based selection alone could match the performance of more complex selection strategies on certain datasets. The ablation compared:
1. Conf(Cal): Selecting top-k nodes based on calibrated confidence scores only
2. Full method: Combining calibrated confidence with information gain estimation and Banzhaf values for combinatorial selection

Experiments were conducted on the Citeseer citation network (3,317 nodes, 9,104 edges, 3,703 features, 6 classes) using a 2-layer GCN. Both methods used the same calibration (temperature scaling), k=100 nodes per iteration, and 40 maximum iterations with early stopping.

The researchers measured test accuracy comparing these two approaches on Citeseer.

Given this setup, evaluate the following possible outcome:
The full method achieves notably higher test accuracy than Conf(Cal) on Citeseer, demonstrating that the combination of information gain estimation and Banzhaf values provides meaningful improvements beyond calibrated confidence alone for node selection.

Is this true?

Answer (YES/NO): NO